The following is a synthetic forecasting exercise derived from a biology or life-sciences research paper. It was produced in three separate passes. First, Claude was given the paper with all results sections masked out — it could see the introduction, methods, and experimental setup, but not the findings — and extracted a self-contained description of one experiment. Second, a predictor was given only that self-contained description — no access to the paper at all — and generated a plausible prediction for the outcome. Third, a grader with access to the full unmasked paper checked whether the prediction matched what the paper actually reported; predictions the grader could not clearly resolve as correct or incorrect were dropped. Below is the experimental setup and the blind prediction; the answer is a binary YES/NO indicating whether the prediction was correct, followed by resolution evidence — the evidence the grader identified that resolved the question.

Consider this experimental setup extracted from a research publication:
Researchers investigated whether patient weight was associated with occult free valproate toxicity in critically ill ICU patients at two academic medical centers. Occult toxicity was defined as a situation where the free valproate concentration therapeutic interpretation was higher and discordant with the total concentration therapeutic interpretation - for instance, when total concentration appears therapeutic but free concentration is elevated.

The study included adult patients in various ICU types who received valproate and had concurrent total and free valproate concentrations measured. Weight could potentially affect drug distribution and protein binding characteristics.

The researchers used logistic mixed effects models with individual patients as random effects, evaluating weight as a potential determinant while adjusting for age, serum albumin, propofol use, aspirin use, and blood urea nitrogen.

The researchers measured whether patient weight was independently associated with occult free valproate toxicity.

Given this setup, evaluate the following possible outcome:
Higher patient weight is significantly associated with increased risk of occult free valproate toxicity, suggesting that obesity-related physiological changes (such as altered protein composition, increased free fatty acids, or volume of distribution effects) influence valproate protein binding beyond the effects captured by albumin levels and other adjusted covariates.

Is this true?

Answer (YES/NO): NO